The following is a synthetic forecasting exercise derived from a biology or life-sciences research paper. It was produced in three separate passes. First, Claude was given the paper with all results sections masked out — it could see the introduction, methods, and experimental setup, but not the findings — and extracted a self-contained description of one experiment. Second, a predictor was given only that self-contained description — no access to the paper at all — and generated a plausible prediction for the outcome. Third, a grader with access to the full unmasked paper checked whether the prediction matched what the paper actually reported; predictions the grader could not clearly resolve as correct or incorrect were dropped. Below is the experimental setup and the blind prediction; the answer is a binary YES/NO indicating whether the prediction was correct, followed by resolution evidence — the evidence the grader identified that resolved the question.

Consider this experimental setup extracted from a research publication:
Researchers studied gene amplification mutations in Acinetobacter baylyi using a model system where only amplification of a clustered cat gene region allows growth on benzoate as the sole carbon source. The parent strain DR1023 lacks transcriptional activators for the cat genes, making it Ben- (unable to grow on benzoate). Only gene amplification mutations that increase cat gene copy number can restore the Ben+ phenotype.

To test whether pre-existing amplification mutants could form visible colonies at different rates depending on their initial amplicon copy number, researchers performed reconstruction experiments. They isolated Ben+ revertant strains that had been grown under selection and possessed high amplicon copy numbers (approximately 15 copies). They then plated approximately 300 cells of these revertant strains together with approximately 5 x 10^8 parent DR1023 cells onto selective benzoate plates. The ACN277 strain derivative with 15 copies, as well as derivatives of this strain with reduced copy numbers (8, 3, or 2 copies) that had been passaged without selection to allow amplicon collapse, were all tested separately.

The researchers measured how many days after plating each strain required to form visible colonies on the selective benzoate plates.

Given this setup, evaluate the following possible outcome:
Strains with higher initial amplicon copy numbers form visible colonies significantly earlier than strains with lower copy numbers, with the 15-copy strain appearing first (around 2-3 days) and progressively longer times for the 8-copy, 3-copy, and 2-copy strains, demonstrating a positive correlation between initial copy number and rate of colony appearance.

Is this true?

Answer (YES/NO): NO